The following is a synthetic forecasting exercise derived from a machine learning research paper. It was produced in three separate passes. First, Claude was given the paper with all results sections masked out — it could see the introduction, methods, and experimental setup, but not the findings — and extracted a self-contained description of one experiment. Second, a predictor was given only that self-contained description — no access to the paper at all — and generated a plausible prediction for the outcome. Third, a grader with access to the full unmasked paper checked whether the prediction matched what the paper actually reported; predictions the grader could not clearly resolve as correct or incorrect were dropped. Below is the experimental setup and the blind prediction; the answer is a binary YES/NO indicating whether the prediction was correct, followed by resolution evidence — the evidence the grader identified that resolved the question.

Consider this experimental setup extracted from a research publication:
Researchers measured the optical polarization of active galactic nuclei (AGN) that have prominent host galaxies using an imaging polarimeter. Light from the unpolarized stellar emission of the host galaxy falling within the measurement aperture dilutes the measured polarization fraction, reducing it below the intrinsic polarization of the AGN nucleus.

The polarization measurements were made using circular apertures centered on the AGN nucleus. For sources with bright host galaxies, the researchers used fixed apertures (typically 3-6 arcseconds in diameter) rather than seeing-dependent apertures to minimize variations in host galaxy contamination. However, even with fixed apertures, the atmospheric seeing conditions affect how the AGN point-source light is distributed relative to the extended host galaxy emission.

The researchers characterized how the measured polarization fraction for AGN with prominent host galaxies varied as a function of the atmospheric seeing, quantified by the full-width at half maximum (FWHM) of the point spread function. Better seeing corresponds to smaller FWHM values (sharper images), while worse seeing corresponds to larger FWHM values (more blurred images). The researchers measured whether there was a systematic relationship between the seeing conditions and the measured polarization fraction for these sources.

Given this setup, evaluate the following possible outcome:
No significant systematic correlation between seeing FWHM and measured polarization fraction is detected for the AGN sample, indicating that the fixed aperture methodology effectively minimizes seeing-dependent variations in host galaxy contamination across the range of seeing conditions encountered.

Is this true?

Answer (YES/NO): NO